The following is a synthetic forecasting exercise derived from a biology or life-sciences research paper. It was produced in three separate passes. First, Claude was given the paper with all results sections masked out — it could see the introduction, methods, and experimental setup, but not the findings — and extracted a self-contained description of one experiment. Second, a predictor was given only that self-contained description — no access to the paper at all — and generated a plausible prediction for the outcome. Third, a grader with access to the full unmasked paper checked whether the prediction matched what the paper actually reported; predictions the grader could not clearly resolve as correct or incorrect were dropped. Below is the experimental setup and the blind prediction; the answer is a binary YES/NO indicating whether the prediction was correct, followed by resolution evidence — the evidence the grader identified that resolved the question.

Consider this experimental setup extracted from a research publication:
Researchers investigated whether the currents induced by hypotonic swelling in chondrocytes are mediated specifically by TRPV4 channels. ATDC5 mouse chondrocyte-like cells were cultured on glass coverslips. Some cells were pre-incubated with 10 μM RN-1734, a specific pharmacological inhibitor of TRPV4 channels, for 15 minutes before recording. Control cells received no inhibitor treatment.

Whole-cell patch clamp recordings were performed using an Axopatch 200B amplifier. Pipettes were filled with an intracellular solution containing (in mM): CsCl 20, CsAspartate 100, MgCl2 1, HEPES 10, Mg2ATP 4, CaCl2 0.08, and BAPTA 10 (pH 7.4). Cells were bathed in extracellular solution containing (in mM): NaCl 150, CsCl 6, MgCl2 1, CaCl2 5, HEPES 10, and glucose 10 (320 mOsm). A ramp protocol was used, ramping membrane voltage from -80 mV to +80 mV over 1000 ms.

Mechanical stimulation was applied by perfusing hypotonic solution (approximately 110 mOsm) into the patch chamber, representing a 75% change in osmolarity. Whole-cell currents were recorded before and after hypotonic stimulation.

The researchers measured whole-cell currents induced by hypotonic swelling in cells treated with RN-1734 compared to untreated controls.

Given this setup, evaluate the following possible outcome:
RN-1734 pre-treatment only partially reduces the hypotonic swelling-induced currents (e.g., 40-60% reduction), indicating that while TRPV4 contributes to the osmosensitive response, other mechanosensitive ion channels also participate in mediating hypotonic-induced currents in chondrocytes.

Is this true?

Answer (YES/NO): NO